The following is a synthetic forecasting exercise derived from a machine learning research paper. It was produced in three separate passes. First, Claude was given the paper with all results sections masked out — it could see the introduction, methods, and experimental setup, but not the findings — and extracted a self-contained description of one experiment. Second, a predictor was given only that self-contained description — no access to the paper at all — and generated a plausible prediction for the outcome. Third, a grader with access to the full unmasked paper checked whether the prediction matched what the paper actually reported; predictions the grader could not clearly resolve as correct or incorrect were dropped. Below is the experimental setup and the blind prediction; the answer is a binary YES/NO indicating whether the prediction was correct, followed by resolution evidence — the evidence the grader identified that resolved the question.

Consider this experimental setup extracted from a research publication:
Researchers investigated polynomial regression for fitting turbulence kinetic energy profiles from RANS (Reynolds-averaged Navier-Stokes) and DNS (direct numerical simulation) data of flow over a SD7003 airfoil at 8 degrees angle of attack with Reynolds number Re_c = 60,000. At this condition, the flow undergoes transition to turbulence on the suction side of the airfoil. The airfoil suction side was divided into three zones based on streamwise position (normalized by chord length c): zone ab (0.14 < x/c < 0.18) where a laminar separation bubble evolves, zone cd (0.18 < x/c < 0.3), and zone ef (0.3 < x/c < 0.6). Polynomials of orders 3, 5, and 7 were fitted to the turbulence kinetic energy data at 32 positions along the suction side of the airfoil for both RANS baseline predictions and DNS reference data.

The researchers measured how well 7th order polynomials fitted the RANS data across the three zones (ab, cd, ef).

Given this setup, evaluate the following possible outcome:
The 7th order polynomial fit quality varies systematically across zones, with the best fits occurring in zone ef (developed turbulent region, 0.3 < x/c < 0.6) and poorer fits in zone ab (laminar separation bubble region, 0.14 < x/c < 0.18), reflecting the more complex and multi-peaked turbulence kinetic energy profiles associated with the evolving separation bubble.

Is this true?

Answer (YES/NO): NO